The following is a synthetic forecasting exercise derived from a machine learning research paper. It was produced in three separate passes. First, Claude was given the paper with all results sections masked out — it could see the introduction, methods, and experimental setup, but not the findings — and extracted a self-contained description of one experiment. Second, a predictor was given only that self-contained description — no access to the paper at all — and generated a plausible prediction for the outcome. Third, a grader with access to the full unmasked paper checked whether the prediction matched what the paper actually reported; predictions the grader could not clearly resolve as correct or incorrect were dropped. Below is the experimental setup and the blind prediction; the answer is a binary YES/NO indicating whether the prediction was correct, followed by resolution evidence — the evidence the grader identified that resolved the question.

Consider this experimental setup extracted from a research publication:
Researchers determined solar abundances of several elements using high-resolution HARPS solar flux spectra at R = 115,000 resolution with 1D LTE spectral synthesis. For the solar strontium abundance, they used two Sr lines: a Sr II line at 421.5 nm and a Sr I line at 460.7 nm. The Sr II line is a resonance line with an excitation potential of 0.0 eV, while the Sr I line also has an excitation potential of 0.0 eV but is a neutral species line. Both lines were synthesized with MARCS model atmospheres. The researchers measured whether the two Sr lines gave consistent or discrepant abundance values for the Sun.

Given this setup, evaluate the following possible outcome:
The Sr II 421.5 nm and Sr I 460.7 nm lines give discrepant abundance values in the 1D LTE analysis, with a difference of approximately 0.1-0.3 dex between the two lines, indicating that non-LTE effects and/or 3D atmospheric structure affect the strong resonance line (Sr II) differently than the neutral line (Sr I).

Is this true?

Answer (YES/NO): YES